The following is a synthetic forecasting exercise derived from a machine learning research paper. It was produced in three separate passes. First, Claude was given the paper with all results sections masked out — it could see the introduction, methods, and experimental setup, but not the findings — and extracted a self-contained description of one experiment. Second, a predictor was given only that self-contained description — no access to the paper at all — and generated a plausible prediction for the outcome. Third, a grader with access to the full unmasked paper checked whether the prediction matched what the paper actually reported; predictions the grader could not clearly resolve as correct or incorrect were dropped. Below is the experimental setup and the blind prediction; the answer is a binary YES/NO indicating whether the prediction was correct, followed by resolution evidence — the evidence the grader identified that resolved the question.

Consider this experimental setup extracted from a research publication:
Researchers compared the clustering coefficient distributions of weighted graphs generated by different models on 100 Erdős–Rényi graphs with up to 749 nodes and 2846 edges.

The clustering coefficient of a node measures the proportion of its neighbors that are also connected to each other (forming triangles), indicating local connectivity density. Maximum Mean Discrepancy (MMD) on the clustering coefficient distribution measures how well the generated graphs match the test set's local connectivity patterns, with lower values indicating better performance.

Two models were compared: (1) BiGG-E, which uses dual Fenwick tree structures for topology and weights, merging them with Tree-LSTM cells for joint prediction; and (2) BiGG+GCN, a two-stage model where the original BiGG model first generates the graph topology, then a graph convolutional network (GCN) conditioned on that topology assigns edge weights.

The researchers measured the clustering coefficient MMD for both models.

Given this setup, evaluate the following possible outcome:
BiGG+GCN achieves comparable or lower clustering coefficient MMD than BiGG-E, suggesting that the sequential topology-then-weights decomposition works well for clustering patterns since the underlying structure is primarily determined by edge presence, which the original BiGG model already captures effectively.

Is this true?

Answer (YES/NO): YES